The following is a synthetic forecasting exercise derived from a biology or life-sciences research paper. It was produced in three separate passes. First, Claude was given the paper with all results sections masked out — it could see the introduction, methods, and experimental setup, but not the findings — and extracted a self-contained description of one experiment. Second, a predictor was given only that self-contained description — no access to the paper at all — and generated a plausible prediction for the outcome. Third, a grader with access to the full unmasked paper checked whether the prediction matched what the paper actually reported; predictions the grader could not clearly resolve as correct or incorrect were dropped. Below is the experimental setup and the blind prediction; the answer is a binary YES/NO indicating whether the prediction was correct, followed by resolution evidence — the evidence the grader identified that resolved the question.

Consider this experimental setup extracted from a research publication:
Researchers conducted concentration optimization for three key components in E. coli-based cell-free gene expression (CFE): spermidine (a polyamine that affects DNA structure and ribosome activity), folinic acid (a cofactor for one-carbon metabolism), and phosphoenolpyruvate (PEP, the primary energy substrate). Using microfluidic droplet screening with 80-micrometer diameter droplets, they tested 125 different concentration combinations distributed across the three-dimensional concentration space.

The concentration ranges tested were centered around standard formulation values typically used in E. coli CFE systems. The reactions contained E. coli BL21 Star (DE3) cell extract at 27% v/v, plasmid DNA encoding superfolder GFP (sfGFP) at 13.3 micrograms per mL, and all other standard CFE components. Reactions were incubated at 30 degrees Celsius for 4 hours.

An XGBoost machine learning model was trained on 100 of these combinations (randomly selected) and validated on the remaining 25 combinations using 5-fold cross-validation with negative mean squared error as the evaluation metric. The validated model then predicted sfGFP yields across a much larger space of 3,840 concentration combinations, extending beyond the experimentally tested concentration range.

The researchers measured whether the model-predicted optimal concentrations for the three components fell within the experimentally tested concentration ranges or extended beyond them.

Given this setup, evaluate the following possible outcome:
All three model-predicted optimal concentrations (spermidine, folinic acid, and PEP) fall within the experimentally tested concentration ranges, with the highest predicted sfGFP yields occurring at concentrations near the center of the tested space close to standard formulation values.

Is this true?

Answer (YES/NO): NO